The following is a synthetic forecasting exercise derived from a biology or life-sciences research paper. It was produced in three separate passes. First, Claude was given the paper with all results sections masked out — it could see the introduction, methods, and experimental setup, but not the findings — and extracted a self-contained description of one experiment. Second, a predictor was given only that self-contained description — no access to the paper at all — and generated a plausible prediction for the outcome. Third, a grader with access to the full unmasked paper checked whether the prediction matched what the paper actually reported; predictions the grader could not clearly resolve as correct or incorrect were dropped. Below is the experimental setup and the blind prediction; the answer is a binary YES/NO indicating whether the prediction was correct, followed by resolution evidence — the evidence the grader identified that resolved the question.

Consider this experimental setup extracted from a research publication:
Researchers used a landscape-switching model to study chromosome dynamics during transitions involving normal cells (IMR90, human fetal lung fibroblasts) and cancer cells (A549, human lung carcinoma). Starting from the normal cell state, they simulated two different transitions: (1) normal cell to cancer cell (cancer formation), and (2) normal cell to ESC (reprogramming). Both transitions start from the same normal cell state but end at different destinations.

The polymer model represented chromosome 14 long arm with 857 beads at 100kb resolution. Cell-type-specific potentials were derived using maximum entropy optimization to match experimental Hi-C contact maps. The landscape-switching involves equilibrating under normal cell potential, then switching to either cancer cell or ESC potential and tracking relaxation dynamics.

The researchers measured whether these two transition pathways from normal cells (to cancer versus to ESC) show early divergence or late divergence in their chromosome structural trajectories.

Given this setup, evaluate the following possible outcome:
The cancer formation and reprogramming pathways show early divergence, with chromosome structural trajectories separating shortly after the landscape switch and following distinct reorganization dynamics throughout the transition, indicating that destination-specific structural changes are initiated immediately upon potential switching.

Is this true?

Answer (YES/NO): YES